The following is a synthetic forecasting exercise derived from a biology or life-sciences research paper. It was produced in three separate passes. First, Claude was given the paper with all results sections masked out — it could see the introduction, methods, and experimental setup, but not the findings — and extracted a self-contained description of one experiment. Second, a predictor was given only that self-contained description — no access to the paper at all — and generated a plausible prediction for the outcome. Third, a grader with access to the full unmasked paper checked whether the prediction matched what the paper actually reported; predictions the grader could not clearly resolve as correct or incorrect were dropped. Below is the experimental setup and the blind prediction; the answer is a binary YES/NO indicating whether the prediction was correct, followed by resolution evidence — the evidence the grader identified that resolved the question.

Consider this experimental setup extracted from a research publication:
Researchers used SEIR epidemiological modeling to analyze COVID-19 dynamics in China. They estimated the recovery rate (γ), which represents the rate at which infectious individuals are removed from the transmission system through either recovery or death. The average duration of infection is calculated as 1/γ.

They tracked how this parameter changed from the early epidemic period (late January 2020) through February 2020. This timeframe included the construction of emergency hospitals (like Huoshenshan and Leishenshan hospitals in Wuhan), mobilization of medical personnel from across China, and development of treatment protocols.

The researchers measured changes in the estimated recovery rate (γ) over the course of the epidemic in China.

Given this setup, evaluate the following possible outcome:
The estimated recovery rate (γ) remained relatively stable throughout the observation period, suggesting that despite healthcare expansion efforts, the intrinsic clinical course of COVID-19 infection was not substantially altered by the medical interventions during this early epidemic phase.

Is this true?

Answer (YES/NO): NO